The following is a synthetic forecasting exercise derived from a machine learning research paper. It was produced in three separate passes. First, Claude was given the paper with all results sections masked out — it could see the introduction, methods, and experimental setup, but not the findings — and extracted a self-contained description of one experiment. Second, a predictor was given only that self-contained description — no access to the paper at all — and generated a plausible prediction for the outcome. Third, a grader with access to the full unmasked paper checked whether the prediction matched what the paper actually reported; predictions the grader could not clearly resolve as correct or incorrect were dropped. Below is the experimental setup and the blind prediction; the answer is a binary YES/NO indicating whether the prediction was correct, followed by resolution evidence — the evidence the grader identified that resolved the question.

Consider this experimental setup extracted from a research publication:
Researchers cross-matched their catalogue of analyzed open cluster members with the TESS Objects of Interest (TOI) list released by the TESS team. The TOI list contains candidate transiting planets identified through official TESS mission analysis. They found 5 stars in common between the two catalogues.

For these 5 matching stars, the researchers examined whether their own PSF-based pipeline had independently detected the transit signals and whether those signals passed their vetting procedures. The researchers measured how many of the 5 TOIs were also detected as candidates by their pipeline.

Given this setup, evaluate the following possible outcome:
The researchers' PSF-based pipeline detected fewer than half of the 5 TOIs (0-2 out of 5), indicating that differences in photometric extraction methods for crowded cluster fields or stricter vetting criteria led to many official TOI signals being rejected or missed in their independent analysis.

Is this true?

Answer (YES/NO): NO